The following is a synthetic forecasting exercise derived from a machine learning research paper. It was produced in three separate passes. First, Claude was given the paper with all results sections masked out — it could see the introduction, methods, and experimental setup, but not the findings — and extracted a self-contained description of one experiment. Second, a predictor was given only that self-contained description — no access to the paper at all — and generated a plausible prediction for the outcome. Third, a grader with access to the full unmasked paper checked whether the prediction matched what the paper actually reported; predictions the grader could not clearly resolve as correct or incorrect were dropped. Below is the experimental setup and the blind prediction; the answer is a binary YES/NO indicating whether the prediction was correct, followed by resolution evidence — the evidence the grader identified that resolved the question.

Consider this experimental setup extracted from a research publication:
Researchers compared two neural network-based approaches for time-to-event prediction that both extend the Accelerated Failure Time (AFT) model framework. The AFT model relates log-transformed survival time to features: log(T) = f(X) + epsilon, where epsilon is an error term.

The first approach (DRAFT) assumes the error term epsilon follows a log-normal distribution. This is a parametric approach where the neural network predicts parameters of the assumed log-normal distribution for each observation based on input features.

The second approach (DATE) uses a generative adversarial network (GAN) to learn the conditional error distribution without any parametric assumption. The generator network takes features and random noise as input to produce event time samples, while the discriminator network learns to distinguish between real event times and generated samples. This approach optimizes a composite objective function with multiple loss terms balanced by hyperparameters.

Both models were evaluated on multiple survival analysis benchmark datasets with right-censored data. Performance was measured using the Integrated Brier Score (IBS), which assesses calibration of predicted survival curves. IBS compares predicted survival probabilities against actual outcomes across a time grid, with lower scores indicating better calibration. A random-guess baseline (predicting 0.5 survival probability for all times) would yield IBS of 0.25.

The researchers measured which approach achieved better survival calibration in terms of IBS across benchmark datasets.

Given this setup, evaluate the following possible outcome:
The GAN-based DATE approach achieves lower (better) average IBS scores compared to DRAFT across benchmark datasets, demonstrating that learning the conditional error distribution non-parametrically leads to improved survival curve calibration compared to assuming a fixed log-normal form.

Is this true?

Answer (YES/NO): YES